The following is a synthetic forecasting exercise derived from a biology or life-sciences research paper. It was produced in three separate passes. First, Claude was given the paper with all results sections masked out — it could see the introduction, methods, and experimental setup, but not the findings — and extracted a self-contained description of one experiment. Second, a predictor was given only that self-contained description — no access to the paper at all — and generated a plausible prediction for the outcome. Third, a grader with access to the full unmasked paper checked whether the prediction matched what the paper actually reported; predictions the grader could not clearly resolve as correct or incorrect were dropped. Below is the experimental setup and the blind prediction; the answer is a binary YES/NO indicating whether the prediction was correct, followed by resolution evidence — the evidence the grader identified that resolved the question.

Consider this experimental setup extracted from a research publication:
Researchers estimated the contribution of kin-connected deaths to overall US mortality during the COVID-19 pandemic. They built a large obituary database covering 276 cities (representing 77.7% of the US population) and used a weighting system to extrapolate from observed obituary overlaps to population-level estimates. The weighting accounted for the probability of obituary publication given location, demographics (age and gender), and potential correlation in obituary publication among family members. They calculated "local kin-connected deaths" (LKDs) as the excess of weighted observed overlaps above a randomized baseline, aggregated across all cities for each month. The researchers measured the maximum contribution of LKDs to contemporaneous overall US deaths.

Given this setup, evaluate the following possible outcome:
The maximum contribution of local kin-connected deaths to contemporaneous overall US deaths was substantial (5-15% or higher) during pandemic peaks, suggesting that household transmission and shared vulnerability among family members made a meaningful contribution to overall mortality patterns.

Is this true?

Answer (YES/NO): NO